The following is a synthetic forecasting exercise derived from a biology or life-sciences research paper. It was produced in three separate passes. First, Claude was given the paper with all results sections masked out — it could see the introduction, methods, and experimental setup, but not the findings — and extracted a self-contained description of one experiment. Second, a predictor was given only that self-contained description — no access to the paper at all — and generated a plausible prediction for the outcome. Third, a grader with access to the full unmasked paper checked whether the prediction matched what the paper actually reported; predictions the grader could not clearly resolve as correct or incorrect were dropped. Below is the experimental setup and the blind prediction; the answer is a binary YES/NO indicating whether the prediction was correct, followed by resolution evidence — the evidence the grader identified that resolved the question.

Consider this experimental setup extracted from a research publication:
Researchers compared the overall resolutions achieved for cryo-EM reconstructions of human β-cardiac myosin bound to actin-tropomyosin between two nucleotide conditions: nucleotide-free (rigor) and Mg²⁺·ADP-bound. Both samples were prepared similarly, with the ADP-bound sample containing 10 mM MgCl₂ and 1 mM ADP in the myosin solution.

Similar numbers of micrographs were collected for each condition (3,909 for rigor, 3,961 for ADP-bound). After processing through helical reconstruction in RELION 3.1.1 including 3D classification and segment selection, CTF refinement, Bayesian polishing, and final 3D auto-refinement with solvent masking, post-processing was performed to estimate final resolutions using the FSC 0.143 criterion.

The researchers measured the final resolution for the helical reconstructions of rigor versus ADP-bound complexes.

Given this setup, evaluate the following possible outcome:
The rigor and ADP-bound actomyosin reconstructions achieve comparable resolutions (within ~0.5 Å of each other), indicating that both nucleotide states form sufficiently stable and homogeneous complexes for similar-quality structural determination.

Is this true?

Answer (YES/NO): YES